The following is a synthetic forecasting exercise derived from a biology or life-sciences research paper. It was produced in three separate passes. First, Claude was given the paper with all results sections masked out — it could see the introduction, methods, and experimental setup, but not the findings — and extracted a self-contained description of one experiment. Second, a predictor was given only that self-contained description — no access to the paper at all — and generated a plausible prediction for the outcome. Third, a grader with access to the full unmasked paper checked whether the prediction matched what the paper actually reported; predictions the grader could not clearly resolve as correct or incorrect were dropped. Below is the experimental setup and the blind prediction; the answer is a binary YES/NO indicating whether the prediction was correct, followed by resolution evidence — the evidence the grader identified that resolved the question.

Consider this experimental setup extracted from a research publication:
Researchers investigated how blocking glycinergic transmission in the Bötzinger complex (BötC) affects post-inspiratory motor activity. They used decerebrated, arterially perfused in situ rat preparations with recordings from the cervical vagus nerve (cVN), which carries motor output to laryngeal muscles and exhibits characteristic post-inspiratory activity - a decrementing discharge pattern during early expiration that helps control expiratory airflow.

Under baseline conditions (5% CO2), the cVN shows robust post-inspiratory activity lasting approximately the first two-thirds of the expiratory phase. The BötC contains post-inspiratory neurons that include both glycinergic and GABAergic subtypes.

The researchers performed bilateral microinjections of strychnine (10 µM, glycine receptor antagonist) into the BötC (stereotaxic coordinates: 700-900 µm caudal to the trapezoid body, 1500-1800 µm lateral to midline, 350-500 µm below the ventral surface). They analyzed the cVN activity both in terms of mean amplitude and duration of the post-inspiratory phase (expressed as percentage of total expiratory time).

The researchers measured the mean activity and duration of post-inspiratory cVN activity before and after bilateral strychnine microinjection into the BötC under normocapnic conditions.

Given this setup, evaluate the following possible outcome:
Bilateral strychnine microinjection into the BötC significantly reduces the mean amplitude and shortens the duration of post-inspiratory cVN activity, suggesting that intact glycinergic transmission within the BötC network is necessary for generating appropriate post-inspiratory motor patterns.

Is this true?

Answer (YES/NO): NO